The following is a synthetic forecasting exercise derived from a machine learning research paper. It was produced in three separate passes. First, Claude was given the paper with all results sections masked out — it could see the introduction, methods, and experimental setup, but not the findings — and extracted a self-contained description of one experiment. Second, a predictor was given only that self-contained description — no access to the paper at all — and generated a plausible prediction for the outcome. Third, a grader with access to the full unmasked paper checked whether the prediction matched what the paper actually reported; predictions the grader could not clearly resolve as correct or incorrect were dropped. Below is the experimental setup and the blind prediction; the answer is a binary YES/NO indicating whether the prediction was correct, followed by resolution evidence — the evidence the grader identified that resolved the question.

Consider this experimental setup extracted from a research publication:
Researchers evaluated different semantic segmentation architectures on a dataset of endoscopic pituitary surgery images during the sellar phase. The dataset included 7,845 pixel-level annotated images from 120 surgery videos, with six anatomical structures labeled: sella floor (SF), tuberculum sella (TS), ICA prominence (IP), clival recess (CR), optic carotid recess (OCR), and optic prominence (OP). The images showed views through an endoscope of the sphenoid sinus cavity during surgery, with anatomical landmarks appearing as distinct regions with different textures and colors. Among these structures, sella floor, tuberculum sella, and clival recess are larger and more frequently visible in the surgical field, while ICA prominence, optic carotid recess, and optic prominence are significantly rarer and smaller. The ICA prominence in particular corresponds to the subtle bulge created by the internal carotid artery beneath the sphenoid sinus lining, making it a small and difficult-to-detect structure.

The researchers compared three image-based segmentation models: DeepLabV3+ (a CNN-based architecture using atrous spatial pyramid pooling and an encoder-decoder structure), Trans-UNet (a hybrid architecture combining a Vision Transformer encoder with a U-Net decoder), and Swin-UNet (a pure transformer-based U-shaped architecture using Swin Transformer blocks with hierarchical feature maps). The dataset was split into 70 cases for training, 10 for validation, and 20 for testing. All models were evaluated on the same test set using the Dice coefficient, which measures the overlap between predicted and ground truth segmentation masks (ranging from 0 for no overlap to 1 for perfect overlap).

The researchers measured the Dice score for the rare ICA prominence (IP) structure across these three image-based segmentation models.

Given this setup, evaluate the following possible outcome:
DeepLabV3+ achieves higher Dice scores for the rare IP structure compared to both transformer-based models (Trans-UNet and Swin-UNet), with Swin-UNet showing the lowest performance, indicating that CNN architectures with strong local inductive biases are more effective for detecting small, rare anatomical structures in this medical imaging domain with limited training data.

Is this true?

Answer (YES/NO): NO